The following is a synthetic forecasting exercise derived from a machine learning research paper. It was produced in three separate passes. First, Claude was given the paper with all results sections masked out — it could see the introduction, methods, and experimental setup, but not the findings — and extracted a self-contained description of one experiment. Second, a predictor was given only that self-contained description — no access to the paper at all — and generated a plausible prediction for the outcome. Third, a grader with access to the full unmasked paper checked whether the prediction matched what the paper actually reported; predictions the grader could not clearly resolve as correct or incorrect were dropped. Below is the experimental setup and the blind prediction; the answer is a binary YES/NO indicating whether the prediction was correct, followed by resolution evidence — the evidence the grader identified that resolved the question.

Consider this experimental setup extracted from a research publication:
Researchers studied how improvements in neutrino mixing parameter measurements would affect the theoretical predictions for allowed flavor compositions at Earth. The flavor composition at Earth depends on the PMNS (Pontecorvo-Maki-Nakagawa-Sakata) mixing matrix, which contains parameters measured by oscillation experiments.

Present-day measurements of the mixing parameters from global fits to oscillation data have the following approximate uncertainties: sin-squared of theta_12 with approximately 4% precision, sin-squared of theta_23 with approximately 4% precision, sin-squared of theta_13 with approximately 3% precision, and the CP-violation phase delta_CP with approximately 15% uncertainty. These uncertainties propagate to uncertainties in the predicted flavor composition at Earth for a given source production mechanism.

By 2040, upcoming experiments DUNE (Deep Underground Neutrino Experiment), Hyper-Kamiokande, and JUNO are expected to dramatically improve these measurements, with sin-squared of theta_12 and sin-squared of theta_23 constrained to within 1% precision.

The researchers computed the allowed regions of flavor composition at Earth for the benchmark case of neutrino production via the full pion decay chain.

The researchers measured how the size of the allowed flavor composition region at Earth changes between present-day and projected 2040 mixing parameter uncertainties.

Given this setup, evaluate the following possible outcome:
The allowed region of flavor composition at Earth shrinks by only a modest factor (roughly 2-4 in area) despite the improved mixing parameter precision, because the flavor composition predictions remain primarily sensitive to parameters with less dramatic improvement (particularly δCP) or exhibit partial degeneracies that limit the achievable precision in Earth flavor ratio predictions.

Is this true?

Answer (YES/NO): NO